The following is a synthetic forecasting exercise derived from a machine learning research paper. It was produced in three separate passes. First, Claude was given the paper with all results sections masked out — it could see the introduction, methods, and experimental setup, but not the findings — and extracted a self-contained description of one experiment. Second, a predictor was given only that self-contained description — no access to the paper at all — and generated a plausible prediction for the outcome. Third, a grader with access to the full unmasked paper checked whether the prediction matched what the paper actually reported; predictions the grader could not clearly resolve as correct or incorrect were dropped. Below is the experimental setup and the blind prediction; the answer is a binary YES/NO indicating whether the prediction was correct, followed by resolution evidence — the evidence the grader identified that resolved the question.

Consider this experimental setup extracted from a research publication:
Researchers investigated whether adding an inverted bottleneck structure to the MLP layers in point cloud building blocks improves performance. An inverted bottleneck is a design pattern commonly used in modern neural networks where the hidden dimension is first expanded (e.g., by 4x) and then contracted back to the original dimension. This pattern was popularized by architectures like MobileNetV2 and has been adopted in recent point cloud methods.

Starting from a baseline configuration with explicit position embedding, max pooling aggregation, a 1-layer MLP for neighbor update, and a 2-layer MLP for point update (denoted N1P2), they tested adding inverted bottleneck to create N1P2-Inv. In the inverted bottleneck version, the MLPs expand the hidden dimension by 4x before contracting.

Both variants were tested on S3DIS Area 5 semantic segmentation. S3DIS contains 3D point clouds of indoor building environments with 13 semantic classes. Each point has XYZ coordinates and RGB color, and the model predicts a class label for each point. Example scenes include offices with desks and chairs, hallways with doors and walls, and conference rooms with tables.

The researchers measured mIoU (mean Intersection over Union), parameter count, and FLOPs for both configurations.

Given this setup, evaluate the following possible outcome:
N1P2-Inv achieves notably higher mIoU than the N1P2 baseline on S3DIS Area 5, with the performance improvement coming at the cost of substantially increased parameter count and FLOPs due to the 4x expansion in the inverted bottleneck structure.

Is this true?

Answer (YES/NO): NO